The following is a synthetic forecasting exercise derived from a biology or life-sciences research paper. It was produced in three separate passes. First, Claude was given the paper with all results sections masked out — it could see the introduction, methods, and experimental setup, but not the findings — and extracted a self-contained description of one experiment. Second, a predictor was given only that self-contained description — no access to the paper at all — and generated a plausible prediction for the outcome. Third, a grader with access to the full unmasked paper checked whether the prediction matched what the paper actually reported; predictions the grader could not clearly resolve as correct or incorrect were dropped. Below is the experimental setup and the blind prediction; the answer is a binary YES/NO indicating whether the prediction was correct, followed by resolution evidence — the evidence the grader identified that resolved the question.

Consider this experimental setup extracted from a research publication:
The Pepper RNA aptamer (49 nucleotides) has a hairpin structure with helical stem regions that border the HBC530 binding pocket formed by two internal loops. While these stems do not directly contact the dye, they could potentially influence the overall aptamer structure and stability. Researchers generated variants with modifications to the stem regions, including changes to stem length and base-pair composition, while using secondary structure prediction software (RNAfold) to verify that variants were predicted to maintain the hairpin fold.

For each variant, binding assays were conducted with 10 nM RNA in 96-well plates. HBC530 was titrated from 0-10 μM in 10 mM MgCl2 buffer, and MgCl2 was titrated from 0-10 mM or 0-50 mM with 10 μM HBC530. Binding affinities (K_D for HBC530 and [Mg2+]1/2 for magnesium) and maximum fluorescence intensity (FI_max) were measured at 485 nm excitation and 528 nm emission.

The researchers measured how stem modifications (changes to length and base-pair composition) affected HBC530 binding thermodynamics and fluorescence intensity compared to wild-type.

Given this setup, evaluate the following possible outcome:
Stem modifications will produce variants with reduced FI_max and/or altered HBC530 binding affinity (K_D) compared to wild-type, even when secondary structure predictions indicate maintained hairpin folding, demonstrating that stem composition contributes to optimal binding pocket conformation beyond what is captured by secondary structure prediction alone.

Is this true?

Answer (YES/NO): YES